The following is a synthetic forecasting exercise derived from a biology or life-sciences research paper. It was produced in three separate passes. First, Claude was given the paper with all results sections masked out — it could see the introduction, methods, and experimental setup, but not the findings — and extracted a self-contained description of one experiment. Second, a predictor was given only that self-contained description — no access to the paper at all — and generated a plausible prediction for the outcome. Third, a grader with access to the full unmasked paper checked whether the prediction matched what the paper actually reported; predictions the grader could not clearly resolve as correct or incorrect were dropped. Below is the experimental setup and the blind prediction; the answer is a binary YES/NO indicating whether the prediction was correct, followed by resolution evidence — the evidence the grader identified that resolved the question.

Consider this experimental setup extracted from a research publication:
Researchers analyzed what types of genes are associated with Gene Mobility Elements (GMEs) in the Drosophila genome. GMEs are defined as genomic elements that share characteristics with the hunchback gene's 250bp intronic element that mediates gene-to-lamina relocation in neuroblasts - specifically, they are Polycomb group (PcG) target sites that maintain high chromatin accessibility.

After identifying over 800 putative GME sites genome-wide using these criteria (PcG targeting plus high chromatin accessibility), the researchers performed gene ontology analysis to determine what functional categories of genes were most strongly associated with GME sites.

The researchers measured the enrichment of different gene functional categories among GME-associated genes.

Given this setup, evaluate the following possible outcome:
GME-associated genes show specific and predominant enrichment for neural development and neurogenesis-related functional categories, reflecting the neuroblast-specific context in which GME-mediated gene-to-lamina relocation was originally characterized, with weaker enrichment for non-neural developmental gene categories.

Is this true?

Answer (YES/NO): YES